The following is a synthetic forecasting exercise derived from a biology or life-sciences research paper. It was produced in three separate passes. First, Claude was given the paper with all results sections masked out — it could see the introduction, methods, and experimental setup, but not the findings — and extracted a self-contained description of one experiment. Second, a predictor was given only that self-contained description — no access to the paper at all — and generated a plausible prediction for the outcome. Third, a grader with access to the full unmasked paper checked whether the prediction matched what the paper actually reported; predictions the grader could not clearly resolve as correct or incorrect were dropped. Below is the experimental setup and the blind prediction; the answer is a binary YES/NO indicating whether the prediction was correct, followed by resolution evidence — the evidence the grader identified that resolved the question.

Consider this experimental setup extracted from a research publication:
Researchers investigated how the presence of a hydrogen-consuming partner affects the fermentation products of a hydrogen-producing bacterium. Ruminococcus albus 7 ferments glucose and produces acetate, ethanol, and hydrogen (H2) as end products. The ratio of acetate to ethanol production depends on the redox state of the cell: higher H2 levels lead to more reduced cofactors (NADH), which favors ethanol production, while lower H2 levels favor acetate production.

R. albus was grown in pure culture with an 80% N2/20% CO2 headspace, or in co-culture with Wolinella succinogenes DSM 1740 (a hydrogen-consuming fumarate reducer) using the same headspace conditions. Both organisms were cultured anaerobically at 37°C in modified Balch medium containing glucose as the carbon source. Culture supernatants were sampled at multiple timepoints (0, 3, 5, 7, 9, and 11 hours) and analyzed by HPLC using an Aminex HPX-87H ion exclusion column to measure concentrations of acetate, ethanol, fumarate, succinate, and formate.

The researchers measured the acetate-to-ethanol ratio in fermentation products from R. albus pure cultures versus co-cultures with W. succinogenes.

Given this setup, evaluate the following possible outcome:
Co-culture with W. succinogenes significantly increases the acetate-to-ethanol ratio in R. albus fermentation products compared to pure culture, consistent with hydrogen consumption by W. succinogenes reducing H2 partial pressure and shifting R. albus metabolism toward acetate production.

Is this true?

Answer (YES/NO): YES